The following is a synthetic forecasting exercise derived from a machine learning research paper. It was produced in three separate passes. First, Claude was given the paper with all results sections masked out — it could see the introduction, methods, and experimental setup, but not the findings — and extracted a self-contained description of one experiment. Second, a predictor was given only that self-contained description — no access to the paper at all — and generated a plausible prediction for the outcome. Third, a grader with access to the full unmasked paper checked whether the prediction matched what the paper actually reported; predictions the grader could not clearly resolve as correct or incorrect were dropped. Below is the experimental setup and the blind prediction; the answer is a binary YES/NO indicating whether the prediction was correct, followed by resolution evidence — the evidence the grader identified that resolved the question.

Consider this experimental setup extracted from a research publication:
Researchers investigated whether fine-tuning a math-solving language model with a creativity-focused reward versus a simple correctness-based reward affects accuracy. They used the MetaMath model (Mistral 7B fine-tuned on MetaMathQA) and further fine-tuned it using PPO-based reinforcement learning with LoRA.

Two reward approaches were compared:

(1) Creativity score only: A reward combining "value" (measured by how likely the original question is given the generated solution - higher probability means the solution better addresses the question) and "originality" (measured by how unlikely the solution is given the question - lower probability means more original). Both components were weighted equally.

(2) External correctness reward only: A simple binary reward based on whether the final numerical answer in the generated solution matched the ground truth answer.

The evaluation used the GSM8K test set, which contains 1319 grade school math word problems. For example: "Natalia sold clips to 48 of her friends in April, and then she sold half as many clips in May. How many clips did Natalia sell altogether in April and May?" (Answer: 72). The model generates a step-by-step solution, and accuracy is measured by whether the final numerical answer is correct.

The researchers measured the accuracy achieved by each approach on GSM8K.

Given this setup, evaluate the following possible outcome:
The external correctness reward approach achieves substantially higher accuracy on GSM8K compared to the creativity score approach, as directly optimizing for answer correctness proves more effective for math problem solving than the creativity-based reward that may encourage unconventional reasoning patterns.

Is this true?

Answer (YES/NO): NO